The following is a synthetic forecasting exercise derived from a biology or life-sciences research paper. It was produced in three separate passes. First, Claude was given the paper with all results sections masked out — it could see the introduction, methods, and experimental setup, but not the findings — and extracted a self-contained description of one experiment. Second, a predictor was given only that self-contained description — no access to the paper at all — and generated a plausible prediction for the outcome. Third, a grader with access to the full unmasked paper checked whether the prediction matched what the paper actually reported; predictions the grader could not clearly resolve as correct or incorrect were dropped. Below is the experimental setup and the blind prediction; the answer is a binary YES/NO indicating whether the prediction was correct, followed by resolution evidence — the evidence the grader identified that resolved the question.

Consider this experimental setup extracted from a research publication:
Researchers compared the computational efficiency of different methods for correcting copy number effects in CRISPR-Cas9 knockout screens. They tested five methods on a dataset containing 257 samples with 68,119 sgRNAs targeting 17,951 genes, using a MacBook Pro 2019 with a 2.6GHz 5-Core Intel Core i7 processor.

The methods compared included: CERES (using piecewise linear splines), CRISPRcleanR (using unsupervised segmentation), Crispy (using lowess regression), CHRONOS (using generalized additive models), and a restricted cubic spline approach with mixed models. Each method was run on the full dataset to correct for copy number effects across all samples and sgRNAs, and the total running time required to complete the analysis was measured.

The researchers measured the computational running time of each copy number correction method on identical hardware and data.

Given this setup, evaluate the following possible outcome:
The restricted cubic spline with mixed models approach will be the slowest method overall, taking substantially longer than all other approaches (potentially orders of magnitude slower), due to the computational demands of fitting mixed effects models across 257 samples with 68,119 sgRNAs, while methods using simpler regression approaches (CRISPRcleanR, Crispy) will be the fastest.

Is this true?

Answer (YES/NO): NO